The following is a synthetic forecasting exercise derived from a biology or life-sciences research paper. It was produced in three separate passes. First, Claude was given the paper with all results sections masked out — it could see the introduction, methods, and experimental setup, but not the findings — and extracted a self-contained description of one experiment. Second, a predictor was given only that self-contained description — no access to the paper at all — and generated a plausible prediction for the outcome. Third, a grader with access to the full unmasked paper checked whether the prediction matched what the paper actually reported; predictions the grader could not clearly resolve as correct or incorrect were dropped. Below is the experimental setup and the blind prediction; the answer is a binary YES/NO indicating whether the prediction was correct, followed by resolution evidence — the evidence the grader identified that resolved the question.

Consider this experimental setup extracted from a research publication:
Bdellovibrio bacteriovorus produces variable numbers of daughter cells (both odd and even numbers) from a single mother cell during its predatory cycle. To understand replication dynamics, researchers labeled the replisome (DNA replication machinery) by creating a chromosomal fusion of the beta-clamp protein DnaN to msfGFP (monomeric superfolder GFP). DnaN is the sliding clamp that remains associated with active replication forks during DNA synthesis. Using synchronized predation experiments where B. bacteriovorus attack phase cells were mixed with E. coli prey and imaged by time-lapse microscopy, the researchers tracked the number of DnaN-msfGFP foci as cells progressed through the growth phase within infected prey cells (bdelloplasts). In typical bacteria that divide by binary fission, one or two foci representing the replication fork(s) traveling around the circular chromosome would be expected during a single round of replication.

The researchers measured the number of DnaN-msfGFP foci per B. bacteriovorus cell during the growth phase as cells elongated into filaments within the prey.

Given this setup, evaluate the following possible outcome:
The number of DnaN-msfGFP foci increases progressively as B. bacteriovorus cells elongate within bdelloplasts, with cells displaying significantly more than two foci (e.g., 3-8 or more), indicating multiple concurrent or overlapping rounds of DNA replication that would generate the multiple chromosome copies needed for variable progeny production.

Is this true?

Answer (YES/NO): YES